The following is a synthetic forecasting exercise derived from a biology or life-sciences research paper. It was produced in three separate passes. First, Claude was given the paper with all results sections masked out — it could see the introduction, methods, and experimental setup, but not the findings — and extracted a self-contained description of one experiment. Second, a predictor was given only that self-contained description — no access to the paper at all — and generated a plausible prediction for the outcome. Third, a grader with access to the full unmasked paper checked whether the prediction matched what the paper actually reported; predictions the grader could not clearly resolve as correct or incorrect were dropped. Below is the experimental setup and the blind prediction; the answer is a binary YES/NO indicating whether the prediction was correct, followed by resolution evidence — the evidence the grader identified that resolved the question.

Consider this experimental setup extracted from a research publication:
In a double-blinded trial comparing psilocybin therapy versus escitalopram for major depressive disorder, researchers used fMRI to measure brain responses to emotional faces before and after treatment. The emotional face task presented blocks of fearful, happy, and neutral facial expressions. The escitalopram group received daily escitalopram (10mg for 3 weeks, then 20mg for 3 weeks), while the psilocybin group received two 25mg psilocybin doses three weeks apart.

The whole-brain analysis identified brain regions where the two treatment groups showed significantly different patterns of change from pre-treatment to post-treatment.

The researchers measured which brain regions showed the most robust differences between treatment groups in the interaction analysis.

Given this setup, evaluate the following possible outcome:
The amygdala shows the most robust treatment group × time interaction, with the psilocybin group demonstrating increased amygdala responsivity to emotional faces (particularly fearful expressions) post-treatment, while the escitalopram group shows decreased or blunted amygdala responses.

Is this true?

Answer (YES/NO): NO